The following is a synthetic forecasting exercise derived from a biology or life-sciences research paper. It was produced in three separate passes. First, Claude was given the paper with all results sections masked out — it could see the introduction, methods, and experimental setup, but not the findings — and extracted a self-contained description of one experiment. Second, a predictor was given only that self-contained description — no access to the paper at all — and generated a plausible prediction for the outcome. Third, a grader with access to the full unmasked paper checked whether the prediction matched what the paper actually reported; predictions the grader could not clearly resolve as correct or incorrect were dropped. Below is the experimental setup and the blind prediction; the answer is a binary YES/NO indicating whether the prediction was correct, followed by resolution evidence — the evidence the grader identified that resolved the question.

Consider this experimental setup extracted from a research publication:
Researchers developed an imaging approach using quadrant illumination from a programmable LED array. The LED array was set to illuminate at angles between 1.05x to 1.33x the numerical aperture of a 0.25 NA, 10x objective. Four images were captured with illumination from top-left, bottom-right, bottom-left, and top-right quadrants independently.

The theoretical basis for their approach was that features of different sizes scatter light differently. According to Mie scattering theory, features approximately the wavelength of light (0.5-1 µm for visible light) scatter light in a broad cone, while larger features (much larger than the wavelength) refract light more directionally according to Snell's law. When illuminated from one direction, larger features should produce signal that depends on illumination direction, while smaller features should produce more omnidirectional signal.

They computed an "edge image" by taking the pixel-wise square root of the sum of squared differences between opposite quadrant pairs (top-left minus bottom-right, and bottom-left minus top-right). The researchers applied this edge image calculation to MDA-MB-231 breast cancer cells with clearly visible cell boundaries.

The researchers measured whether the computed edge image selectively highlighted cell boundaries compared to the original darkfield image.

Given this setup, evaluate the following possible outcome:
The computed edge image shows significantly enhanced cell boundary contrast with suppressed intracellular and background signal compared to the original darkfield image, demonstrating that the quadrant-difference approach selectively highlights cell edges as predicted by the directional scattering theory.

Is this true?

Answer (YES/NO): YES